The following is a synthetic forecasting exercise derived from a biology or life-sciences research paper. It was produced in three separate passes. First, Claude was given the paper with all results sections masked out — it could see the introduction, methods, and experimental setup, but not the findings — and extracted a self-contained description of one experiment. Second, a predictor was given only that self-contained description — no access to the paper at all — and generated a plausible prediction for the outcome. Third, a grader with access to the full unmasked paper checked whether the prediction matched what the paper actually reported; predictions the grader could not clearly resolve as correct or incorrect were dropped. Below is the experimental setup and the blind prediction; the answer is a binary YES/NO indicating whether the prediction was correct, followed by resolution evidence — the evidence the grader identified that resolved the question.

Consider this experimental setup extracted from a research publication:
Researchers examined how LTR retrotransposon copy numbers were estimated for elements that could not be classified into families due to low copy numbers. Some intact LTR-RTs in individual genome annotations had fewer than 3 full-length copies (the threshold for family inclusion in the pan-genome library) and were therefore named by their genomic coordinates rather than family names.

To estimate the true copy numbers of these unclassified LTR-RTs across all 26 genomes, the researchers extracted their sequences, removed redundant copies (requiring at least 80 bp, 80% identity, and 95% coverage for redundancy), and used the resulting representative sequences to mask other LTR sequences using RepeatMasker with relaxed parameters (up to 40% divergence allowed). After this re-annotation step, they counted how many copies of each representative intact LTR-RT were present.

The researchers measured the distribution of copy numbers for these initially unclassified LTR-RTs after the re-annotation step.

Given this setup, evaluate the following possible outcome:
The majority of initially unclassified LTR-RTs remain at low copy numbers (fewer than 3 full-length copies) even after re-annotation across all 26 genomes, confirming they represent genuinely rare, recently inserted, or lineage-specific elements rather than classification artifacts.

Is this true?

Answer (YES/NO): YES